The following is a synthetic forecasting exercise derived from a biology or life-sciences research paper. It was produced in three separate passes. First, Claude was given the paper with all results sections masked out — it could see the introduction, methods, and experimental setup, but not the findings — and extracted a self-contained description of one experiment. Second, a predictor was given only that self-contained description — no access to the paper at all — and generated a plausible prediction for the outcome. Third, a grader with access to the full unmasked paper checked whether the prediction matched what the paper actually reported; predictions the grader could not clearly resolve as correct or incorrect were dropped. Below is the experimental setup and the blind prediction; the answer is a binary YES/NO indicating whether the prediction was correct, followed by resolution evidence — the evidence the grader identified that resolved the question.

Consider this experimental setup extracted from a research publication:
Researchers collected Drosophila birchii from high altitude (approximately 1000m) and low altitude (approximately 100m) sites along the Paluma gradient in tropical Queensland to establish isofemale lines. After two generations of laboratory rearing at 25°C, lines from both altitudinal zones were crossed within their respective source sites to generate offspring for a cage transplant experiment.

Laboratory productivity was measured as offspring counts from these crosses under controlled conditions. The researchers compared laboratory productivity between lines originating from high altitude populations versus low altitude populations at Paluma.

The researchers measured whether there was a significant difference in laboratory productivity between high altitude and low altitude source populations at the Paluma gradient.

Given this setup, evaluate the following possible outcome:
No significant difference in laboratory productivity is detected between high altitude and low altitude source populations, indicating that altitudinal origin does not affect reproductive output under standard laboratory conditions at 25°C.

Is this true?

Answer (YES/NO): NO